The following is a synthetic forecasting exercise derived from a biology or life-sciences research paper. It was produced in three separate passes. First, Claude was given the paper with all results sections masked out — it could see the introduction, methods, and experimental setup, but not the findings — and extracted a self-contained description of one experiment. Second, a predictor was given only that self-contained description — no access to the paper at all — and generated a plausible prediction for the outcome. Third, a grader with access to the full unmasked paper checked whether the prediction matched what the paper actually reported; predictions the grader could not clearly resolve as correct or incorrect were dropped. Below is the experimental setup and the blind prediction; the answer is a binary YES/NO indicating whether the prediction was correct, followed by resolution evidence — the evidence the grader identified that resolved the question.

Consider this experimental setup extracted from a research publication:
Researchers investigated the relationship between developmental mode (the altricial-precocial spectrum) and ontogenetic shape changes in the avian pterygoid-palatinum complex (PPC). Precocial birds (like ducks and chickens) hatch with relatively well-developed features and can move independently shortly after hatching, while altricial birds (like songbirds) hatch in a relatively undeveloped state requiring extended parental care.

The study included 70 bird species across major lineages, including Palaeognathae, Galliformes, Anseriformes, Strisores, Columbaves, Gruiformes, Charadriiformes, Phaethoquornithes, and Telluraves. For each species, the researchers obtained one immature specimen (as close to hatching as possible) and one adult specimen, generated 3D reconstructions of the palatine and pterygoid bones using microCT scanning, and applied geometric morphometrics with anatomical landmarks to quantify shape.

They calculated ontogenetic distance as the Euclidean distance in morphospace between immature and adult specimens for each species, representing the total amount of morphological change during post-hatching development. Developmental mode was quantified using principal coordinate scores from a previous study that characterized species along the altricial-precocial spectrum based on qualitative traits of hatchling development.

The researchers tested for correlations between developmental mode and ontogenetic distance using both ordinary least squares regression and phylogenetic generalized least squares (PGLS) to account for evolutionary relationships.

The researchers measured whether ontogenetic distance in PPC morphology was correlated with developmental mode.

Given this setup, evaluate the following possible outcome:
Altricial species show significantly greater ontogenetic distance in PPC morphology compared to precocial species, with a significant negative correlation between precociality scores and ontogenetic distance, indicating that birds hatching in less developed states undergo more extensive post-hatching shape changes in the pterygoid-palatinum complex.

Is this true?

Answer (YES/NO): NO